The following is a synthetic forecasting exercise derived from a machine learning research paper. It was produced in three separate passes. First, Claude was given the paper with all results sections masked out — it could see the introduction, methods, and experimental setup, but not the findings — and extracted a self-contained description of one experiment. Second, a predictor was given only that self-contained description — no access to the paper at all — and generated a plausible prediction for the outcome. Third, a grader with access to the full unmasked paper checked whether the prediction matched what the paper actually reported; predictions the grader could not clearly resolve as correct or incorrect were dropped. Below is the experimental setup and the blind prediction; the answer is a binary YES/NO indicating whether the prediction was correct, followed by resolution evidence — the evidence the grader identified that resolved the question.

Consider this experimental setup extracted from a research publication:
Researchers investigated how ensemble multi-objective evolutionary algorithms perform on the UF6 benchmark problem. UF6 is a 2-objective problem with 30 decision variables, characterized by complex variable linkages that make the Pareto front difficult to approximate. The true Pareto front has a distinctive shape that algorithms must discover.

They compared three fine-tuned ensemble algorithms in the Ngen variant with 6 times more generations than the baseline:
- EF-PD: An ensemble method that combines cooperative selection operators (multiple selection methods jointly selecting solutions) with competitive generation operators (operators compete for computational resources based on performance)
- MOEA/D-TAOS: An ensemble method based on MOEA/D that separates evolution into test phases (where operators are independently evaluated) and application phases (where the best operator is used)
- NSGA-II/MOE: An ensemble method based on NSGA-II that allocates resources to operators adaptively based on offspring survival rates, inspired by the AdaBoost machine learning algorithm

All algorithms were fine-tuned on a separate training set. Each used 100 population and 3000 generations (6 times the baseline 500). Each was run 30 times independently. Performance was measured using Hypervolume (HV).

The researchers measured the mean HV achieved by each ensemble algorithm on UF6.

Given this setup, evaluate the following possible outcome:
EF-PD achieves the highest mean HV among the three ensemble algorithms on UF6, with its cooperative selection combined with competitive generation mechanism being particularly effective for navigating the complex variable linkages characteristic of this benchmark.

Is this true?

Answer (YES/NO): NO